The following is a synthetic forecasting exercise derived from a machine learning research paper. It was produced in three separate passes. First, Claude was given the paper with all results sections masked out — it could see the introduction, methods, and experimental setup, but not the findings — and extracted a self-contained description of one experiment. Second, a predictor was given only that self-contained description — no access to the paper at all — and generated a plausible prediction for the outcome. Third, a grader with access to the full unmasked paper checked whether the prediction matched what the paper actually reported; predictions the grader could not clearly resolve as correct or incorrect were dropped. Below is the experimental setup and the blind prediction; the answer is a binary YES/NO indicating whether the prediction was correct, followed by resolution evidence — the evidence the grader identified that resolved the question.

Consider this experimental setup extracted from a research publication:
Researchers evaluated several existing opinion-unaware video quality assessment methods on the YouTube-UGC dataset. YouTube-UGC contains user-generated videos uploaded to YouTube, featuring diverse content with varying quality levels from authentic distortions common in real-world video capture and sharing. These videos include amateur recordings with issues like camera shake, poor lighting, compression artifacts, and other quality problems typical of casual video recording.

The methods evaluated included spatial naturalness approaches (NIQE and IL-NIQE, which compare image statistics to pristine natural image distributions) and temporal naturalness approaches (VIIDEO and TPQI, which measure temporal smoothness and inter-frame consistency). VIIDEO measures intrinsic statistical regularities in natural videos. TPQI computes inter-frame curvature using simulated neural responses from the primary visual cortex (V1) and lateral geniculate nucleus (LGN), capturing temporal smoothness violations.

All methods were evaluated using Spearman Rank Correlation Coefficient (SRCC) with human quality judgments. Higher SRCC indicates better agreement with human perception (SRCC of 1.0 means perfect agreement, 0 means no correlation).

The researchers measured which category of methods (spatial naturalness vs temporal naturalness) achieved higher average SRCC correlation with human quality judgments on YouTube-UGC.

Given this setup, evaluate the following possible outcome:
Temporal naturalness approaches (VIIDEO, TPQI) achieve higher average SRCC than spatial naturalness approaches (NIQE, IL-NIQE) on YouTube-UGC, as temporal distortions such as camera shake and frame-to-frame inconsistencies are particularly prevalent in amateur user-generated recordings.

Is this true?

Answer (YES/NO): NO